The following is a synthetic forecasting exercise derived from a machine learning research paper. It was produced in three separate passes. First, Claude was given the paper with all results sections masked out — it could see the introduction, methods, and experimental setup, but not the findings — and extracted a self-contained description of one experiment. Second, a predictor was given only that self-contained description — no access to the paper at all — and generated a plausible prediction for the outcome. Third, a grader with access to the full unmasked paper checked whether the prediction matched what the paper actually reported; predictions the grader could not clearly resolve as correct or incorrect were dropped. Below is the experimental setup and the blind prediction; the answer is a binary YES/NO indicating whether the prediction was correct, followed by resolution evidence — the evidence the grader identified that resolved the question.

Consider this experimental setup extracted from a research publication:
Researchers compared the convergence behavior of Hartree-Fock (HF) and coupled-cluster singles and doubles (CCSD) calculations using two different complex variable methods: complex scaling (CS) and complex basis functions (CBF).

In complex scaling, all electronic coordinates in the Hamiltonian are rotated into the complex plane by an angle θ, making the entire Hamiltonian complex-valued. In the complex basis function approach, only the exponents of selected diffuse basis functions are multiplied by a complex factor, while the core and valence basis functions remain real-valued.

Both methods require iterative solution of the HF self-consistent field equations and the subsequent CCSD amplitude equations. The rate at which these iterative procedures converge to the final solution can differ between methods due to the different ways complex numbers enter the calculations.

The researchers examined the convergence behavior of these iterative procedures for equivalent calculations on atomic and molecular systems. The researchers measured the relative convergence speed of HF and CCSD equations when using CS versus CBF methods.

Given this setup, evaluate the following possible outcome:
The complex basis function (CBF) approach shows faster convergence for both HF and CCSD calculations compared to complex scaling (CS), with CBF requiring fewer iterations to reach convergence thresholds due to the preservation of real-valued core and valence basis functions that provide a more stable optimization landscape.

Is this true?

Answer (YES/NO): YES